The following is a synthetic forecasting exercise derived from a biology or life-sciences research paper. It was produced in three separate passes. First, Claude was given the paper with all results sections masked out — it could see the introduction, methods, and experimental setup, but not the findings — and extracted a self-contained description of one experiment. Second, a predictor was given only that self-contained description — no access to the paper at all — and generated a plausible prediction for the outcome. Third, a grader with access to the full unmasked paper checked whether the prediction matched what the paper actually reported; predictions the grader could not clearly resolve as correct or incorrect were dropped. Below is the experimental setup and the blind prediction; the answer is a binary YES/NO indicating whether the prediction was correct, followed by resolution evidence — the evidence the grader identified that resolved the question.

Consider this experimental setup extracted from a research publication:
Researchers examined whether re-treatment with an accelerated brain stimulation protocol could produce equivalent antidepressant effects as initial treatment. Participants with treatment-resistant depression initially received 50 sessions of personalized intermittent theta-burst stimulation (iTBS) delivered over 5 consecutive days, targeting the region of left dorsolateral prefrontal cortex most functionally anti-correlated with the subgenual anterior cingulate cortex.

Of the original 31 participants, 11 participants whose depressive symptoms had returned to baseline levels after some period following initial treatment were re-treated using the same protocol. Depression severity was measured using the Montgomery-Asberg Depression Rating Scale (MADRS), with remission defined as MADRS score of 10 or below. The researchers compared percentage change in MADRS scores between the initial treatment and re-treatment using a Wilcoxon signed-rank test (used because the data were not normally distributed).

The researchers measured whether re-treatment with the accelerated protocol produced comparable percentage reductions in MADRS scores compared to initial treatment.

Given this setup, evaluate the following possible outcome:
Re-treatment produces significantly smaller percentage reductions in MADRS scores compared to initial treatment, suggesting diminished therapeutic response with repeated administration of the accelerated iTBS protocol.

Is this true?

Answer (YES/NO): NO